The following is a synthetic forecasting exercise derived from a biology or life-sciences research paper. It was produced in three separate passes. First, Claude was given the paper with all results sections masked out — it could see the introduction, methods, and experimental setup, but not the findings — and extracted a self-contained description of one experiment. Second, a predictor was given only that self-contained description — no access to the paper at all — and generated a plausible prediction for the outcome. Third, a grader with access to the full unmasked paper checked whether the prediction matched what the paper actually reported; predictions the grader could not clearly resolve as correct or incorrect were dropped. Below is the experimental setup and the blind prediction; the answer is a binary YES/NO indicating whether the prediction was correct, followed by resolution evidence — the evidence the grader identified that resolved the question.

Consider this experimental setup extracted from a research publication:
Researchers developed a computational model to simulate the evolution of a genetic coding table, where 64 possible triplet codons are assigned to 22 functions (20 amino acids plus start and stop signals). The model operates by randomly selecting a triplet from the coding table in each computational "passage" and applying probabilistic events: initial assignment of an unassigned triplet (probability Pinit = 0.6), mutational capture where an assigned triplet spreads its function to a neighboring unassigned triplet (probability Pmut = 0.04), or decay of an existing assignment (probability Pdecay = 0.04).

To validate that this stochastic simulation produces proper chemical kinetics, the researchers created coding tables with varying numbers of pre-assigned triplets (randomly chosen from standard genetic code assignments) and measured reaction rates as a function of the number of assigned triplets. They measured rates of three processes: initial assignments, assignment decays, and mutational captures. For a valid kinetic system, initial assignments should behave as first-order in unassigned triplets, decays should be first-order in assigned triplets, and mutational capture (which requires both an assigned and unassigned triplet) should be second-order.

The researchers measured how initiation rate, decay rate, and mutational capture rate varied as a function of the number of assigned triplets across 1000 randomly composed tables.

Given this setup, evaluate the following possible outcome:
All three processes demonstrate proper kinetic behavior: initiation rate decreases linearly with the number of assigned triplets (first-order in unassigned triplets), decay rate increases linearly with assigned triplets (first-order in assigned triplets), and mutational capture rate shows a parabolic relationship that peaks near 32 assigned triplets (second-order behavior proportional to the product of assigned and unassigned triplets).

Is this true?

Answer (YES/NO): YES